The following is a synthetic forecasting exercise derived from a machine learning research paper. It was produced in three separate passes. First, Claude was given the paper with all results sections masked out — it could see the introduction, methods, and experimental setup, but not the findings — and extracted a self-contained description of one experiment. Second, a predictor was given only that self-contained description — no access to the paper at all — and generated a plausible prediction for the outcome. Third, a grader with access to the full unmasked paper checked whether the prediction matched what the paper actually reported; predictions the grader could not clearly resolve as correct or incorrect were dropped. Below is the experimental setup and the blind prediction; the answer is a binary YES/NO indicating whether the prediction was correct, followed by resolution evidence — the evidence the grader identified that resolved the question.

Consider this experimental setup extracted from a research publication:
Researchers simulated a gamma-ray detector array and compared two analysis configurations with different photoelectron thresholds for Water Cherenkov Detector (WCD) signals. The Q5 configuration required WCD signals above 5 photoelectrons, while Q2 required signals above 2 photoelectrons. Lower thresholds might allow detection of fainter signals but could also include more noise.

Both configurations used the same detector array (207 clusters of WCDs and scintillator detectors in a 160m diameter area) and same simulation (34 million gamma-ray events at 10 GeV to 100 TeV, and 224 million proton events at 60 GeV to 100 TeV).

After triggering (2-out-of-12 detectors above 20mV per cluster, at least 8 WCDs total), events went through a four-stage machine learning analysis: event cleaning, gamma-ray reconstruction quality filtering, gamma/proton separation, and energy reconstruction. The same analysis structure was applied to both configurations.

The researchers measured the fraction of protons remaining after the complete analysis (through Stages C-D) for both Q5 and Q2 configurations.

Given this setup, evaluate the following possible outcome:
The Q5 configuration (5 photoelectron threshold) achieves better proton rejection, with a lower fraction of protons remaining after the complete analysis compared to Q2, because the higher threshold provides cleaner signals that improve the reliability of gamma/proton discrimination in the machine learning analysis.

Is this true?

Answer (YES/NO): NO